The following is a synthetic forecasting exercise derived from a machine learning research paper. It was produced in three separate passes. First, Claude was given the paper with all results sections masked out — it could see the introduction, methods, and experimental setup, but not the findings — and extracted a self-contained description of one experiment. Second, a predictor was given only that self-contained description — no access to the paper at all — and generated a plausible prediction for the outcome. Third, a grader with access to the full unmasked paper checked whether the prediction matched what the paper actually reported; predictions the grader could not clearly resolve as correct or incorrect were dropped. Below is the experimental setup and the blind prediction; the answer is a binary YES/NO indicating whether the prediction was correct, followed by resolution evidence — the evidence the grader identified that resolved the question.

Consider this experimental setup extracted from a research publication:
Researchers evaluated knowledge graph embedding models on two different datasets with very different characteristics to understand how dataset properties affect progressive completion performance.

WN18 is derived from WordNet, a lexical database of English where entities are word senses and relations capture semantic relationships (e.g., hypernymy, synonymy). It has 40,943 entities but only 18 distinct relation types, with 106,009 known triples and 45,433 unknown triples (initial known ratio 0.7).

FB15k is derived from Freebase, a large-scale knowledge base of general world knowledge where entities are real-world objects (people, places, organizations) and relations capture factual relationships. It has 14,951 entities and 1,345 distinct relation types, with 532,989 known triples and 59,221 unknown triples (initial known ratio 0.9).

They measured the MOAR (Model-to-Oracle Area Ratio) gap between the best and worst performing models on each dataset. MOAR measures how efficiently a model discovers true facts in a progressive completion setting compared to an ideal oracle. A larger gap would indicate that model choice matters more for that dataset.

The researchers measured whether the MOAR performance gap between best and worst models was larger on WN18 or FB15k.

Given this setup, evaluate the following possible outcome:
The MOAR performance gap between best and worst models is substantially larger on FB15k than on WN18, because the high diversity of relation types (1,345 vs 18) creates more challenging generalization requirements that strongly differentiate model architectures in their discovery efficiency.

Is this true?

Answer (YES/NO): YES